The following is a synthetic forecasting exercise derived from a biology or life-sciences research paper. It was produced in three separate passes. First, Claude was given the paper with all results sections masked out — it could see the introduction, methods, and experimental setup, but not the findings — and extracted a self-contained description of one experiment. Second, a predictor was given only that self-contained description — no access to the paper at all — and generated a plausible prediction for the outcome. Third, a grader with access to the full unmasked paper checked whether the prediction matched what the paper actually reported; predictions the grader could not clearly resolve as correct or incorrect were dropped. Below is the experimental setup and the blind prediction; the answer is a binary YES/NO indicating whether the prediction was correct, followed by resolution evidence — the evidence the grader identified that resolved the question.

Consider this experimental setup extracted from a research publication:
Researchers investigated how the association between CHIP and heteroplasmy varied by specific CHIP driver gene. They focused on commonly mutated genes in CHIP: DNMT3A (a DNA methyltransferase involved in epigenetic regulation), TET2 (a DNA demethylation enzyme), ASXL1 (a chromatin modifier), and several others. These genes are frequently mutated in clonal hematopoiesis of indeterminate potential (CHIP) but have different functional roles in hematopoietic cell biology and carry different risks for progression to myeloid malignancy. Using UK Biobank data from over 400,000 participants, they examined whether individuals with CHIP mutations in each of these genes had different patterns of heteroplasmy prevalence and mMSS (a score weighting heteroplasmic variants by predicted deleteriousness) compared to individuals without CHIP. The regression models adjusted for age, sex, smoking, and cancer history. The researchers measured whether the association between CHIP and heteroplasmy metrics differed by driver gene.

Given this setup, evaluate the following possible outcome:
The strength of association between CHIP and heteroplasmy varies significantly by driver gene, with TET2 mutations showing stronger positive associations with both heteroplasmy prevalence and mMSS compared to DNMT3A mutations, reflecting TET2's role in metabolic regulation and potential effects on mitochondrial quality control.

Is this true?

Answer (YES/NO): NO